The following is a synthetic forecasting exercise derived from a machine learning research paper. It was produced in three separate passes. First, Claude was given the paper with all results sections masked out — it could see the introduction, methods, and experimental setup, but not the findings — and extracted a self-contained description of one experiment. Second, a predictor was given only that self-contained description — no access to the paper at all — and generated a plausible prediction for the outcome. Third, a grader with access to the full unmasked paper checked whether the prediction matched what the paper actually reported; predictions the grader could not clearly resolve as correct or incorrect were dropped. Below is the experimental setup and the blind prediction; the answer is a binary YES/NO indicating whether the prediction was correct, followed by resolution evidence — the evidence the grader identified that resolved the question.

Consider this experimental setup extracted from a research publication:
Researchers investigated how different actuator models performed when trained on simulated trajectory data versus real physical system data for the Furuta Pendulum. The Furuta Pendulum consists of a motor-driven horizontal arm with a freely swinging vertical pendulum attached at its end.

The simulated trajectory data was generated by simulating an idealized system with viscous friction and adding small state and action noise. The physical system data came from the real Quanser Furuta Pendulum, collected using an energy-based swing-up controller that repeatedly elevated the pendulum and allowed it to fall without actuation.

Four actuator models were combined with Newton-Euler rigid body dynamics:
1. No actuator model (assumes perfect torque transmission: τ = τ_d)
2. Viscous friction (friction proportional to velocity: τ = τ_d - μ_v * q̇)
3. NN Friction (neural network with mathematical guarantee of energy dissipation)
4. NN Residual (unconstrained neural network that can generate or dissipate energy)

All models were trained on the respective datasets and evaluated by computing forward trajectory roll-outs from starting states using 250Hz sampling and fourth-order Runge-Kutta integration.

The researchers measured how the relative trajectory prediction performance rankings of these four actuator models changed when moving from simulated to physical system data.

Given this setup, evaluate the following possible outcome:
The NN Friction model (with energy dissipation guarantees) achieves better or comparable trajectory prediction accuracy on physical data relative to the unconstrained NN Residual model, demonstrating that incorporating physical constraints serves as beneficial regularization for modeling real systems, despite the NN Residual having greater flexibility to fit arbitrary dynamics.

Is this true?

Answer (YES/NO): YES